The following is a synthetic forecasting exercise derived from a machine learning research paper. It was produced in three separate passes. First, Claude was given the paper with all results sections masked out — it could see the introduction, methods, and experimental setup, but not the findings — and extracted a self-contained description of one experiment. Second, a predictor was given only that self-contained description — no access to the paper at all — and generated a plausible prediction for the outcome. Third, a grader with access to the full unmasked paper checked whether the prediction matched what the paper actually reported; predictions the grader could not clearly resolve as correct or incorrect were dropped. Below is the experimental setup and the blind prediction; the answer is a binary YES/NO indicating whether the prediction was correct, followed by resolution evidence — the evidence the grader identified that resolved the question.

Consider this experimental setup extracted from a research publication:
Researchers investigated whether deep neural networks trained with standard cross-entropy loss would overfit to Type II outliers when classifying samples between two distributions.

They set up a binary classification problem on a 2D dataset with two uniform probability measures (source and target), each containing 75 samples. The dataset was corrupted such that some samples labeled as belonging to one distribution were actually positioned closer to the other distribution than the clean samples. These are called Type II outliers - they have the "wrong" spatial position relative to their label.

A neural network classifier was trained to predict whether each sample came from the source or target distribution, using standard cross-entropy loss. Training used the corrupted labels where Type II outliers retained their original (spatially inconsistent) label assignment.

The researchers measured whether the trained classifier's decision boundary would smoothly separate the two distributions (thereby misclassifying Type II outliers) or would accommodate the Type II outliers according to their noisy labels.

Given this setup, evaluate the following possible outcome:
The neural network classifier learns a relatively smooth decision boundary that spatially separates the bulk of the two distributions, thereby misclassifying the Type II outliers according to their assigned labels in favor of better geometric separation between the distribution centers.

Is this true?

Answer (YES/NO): NO